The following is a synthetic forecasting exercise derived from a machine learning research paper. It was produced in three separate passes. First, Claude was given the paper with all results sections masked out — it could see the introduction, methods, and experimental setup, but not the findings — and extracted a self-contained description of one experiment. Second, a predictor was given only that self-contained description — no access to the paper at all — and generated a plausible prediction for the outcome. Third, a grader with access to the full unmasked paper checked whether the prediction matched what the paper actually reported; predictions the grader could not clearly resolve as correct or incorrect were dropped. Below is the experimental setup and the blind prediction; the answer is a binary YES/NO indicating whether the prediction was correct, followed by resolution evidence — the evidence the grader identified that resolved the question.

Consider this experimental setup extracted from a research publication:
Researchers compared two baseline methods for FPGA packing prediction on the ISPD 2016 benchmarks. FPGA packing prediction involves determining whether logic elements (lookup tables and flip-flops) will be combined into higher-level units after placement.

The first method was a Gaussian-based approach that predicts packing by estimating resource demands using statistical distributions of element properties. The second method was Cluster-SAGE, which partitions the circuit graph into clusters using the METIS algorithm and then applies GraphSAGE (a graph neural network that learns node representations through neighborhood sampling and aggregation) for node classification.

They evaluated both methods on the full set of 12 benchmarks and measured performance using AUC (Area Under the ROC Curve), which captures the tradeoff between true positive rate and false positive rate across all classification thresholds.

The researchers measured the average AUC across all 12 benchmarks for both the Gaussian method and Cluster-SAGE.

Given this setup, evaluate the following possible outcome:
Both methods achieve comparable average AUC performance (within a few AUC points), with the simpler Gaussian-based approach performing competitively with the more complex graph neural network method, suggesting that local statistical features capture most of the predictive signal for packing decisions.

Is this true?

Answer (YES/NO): NO